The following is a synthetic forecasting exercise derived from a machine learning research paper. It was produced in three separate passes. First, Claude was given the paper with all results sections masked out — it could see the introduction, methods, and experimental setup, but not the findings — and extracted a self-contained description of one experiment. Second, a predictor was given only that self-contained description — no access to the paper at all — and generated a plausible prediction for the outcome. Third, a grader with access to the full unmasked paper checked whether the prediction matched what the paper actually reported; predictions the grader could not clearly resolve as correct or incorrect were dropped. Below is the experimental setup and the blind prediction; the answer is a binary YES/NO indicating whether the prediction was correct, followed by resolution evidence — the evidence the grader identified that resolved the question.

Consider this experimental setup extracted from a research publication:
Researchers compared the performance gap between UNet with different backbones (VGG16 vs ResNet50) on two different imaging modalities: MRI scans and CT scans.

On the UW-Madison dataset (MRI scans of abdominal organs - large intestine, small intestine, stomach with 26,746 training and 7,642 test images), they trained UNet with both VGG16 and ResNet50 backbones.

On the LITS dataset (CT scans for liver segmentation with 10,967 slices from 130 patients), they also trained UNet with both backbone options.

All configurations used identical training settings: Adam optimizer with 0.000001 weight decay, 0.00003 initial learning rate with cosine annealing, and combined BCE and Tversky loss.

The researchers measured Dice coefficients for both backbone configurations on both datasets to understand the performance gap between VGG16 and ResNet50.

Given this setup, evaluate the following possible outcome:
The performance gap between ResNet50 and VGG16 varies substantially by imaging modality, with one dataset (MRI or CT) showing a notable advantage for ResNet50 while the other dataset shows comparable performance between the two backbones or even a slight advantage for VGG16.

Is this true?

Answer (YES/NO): NO